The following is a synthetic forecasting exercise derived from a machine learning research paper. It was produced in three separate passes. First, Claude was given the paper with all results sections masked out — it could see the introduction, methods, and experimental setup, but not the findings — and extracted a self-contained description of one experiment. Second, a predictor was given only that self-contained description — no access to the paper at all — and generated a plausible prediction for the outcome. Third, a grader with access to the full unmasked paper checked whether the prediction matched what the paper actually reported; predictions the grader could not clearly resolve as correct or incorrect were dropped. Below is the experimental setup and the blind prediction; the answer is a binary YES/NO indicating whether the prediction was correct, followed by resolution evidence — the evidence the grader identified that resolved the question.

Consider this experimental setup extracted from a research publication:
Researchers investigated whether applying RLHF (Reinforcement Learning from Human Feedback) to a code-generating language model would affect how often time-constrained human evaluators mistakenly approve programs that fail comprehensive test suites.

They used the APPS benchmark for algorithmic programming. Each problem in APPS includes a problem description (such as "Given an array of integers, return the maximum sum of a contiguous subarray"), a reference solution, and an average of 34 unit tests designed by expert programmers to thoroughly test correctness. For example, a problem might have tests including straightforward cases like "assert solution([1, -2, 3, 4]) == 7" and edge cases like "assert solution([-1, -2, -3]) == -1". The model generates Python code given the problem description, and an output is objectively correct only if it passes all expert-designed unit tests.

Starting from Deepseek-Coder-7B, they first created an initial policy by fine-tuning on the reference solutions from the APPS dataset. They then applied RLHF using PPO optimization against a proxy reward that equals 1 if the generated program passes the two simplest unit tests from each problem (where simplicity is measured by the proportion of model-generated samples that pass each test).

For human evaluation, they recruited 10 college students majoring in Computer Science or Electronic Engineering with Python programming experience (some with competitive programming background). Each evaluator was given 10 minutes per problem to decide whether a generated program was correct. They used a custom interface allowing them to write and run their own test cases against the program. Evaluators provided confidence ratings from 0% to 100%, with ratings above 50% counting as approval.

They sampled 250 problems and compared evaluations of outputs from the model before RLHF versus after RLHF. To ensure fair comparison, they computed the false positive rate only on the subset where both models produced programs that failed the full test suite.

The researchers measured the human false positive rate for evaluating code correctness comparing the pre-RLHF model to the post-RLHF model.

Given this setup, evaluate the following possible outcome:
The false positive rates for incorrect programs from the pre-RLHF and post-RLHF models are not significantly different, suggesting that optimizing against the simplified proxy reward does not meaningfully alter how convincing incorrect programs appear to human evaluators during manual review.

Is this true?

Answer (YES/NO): NO